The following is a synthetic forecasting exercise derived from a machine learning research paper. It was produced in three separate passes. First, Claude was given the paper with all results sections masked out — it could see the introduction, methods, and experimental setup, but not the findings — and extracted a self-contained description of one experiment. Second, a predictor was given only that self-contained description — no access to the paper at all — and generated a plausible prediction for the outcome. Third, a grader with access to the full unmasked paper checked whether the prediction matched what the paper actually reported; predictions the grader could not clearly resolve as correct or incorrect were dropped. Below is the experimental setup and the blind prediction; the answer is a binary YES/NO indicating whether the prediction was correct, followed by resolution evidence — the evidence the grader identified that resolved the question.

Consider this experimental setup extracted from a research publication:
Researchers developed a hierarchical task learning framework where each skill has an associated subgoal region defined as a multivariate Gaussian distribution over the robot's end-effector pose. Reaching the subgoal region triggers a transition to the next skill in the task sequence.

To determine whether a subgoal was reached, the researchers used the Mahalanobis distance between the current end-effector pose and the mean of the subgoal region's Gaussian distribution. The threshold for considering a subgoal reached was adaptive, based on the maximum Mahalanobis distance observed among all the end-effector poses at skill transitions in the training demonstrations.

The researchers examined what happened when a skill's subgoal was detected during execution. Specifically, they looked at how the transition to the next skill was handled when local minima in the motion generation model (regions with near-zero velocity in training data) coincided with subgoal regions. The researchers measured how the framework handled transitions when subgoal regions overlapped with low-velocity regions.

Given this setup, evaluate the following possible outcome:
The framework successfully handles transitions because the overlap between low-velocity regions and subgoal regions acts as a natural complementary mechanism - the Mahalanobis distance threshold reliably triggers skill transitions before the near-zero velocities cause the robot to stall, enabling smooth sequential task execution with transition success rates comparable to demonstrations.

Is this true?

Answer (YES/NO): NO